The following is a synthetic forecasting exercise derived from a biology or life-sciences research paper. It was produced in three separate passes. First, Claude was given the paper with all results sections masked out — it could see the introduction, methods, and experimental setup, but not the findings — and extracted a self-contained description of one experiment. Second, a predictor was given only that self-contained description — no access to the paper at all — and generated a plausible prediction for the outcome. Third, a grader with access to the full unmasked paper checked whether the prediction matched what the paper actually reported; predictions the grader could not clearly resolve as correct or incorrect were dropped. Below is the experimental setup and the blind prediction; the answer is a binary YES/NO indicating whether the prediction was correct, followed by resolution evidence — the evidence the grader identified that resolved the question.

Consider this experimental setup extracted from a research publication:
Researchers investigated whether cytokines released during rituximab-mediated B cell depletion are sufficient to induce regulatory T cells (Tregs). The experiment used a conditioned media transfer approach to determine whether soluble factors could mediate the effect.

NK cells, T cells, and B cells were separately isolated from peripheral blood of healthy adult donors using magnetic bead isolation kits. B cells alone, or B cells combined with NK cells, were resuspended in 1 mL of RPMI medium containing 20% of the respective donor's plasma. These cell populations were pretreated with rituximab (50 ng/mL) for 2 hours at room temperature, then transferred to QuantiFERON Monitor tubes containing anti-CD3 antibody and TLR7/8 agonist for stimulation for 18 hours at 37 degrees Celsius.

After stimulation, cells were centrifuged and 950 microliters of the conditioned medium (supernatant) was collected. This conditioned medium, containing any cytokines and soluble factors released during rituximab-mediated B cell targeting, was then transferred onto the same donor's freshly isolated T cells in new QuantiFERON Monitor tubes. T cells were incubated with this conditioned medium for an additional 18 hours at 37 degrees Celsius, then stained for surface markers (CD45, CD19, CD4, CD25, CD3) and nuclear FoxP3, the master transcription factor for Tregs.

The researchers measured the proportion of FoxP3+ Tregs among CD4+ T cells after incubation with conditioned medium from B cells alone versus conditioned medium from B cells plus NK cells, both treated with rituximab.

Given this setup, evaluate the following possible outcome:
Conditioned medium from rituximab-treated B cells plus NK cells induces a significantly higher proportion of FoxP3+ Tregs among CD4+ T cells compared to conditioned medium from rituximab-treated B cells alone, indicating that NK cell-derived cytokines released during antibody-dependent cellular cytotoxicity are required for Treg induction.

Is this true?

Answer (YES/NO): YES